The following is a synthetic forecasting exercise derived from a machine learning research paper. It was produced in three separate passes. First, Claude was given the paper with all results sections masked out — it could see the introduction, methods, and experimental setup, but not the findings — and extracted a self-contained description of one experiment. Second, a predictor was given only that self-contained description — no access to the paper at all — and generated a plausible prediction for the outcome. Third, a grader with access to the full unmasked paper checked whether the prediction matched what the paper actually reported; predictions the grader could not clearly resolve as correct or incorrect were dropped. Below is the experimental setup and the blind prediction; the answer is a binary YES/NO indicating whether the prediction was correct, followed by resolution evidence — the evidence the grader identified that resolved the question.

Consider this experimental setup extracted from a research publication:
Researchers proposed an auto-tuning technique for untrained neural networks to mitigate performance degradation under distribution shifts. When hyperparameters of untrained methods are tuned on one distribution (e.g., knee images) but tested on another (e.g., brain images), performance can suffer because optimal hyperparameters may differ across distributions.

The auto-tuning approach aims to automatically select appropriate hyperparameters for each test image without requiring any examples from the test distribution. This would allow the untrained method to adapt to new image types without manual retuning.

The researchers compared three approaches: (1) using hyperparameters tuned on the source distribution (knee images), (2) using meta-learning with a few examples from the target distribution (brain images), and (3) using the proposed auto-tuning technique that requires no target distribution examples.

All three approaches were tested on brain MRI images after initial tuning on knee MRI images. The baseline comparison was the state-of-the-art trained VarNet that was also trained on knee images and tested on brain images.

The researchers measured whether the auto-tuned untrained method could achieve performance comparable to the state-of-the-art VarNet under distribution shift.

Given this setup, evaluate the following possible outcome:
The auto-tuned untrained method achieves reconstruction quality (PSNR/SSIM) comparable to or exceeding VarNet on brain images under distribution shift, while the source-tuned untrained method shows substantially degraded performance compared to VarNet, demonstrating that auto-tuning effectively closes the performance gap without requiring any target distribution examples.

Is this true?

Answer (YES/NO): YES